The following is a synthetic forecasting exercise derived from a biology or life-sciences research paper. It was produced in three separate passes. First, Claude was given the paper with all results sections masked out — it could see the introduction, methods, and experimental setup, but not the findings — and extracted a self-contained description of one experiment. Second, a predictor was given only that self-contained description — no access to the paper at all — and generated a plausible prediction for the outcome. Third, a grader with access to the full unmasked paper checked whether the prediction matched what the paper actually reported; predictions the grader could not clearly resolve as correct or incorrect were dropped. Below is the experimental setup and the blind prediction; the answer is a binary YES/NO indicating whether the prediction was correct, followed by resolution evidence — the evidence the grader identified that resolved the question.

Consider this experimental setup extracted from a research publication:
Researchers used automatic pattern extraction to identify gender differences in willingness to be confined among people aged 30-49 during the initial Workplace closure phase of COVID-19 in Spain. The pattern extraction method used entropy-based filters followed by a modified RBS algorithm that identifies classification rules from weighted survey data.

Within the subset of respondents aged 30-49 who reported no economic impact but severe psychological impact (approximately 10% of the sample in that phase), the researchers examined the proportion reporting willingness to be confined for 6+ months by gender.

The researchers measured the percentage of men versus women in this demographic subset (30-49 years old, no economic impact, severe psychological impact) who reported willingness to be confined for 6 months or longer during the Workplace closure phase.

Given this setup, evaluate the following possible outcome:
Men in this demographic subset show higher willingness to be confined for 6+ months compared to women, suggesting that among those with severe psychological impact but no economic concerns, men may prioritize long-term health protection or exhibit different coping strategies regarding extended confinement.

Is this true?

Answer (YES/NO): YES